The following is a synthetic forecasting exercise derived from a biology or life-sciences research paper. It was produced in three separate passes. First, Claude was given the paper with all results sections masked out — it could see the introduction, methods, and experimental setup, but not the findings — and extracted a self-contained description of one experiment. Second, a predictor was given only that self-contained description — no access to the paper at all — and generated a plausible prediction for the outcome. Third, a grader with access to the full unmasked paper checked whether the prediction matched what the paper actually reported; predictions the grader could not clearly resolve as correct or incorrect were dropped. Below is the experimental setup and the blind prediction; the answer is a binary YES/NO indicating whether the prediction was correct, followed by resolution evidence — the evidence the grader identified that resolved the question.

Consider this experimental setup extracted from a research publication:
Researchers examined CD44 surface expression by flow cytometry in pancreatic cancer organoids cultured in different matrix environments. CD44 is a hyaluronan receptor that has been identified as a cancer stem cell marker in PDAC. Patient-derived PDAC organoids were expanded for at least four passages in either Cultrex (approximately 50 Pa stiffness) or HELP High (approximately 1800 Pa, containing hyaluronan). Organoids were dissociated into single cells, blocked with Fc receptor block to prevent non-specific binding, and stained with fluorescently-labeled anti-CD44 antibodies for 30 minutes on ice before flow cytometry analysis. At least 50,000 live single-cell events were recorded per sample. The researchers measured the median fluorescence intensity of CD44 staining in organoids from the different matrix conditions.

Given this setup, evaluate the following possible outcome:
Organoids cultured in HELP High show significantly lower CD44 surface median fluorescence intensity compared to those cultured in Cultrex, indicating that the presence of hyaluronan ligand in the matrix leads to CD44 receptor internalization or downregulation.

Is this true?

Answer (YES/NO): NO